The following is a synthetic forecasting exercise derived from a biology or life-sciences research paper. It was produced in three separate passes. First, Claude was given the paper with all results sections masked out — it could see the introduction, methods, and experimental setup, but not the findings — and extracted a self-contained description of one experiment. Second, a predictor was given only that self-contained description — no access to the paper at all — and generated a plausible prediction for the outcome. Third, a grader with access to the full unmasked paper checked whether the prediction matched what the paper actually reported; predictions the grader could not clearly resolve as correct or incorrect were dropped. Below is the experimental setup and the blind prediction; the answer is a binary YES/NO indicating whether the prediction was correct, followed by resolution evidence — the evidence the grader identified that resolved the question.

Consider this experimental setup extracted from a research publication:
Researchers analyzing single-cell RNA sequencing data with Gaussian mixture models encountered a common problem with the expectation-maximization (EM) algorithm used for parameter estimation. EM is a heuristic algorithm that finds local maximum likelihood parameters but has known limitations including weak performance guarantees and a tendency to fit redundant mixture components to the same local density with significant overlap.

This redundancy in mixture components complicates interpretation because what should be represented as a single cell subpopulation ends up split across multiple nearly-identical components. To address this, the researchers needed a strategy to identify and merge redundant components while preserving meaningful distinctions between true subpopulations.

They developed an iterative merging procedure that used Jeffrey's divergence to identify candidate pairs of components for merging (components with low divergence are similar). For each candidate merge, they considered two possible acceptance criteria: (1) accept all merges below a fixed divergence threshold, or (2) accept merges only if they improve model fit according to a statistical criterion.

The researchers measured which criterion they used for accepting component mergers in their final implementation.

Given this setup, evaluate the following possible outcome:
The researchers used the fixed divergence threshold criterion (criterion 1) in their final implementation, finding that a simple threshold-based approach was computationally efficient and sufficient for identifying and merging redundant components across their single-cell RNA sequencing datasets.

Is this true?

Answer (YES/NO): NO